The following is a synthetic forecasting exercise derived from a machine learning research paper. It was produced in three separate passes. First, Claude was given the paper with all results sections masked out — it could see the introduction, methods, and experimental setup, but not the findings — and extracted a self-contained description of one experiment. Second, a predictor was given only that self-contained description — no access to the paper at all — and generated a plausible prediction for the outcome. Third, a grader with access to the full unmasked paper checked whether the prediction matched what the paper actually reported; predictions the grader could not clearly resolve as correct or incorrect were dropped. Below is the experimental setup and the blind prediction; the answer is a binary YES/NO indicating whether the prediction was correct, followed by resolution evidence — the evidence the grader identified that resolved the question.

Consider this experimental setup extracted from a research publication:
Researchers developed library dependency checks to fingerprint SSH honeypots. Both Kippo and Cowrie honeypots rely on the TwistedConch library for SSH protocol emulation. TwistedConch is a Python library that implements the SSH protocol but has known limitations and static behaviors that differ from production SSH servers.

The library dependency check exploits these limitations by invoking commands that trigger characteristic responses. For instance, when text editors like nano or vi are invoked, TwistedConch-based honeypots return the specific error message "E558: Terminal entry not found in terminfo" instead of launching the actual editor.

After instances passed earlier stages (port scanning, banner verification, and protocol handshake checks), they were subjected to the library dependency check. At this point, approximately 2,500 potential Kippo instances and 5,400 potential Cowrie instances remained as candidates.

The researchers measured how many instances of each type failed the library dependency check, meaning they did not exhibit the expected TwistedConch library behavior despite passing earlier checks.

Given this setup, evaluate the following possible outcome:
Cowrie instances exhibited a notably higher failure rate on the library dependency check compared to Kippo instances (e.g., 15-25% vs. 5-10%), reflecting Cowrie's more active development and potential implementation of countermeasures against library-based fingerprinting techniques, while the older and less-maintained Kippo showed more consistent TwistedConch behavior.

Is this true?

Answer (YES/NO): NO